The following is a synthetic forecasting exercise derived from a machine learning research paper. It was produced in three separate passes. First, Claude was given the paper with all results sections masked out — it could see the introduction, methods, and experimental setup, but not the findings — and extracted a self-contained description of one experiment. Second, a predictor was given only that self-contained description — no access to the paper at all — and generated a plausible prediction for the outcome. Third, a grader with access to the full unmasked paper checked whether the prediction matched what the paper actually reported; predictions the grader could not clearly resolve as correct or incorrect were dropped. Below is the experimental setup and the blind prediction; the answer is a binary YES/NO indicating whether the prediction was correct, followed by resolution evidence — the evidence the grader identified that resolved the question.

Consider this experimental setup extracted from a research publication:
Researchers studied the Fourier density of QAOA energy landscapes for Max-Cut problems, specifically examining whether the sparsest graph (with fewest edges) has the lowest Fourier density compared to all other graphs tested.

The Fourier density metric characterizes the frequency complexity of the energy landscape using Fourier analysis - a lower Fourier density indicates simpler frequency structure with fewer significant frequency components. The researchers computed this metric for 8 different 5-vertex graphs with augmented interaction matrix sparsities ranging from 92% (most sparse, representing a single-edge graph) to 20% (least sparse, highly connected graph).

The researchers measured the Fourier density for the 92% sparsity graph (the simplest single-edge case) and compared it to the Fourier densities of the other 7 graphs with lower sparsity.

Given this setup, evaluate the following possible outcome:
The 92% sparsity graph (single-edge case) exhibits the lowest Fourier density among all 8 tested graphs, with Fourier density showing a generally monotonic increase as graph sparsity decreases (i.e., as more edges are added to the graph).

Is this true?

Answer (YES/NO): NO